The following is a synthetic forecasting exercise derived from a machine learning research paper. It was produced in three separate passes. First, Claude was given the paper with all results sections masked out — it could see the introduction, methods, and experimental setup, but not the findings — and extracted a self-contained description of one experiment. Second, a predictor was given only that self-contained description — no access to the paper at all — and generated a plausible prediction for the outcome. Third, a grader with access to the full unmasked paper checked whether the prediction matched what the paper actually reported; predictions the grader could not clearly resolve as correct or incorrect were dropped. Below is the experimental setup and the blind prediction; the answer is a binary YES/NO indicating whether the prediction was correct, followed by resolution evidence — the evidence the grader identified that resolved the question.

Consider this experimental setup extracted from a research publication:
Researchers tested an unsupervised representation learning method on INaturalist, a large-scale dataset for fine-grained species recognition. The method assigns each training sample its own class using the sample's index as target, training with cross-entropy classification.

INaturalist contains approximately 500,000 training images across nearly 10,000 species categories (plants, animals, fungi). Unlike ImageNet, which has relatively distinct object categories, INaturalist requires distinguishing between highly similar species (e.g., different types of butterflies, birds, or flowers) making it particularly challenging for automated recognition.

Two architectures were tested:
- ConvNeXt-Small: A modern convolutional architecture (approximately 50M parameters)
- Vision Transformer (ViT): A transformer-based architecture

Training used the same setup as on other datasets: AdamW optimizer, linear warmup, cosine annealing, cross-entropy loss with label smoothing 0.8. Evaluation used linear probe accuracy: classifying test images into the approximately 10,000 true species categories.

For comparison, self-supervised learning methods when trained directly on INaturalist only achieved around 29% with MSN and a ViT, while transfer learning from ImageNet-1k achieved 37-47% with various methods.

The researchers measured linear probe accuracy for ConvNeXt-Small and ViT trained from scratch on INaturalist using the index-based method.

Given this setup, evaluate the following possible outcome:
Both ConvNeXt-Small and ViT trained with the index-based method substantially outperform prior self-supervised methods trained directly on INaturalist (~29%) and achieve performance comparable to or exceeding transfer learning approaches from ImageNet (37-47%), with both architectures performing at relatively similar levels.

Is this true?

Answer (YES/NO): NO